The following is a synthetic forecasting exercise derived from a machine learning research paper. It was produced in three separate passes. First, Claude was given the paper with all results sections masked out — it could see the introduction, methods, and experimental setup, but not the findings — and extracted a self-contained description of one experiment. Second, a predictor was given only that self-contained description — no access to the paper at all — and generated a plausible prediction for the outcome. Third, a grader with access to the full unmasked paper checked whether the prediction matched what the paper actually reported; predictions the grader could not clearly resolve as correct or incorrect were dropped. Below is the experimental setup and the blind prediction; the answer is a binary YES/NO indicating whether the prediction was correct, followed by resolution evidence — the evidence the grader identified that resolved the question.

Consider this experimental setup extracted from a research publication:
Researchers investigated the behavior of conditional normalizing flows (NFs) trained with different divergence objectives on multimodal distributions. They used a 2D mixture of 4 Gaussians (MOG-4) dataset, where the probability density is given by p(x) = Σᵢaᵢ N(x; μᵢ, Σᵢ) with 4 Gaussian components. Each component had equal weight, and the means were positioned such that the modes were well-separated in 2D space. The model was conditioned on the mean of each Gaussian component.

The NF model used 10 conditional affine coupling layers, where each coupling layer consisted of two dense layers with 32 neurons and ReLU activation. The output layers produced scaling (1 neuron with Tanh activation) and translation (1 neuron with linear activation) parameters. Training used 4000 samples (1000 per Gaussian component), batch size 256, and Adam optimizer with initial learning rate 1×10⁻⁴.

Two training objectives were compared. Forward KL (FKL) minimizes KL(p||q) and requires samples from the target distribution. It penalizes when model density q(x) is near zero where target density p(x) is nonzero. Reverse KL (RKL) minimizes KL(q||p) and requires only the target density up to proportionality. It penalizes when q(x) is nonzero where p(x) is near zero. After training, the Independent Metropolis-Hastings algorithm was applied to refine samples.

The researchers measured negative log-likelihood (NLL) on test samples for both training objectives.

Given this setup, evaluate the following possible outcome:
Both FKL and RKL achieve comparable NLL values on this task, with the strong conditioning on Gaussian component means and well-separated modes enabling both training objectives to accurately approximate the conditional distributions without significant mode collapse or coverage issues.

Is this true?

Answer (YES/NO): NO